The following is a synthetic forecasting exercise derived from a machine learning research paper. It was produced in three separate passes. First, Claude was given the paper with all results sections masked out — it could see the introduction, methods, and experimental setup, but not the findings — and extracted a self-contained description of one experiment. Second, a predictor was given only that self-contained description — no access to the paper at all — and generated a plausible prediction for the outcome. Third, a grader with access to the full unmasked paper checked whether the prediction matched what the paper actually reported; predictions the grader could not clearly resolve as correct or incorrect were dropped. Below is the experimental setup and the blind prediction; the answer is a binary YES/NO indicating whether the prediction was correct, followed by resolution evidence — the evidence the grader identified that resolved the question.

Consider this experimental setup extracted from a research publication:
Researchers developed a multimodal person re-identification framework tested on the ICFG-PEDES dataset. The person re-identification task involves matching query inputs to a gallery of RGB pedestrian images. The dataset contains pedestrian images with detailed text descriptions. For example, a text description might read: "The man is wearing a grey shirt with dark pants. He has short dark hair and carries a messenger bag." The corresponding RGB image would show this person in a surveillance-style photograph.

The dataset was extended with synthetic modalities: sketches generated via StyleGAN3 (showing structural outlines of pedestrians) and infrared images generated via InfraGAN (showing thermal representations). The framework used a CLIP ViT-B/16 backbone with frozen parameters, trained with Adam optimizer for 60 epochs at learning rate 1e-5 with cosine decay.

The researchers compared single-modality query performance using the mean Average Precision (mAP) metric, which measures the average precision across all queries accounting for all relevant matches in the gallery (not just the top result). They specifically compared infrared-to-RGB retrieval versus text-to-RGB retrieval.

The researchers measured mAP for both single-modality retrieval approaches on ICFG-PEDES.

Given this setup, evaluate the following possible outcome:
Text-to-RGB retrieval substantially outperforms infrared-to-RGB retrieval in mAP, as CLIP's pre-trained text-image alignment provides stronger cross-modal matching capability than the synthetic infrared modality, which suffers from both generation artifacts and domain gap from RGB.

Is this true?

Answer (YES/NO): NO